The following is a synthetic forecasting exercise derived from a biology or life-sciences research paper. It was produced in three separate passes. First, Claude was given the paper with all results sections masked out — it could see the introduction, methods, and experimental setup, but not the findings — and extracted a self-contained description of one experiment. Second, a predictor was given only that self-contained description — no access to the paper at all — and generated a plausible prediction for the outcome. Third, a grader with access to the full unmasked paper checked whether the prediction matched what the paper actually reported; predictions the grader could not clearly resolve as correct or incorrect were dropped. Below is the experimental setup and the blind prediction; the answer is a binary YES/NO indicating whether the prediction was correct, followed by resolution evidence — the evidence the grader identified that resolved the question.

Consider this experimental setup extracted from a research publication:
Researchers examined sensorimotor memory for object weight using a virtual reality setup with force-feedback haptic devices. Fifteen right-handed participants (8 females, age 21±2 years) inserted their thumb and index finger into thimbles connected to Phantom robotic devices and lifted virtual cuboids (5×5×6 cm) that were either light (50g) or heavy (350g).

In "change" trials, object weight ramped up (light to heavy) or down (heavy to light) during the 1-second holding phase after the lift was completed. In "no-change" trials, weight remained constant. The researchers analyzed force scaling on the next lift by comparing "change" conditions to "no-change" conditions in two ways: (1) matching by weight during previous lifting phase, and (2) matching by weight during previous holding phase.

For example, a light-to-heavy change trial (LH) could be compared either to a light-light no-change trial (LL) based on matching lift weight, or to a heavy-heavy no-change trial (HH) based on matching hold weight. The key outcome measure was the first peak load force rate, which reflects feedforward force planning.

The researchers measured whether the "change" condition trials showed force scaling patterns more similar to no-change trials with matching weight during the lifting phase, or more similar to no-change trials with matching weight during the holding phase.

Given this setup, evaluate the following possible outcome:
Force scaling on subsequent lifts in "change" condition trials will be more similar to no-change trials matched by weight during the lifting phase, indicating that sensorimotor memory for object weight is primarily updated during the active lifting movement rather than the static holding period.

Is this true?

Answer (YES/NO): YES